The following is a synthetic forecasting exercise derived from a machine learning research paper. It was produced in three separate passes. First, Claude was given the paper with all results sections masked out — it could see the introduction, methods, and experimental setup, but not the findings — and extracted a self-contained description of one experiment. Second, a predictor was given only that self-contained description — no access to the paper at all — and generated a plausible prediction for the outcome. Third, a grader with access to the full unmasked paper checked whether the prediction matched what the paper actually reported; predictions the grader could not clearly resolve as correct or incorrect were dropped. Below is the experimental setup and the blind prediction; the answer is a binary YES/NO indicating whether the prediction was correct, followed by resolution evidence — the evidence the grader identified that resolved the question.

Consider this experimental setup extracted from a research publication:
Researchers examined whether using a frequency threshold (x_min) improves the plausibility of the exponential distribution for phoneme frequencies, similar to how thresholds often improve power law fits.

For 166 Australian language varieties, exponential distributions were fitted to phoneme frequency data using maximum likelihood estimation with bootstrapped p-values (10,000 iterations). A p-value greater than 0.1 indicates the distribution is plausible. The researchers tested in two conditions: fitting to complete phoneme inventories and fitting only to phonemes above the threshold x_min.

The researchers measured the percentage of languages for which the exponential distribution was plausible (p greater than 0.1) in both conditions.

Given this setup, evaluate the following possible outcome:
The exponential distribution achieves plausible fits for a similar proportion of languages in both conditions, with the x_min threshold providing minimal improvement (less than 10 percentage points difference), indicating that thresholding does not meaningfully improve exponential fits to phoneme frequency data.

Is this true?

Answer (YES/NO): YES